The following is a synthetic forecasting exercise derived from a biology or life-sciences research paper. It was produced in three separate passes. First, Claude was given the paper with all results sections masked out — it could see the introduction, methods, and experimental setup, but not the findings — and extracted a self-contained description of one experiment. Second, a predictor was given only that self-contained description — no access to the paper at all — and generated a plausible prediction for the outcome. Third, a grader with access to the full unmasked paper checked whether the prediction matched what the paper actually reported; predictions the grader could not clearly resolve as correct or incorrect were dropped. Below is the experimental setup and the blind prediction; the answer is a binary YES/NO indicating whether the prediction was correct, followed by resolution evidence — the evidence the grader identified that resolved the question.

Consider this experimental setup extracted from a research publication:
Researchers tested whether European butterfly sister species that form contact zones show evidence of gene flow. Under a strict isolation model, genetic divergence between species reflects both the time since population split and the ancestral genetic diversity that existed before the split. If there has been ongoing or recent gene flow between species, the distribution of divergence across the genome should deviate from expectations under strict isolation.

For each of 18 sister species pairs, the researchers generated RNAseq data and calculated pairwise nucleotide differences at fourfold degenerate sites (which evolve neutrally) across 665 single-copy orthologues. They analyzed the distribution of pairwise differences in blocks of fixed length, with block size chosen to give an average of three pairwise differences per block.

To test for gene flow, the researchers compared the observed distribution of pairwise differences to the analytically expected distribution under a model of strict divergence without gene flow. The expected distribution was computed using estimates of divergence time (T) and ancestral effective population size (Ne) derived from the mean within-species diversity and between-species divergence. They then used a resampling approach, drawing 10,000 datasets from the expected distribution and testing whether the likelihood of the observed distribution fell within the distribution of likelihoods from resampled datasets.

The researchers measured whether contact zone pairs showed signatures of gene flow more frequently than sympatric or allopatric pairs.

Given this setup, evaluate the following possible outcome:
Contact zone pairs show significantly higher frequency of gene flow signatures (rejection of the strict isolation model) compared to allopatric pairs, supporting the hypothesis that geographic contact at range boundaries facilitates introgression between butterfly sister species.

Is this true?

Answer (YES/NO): NO